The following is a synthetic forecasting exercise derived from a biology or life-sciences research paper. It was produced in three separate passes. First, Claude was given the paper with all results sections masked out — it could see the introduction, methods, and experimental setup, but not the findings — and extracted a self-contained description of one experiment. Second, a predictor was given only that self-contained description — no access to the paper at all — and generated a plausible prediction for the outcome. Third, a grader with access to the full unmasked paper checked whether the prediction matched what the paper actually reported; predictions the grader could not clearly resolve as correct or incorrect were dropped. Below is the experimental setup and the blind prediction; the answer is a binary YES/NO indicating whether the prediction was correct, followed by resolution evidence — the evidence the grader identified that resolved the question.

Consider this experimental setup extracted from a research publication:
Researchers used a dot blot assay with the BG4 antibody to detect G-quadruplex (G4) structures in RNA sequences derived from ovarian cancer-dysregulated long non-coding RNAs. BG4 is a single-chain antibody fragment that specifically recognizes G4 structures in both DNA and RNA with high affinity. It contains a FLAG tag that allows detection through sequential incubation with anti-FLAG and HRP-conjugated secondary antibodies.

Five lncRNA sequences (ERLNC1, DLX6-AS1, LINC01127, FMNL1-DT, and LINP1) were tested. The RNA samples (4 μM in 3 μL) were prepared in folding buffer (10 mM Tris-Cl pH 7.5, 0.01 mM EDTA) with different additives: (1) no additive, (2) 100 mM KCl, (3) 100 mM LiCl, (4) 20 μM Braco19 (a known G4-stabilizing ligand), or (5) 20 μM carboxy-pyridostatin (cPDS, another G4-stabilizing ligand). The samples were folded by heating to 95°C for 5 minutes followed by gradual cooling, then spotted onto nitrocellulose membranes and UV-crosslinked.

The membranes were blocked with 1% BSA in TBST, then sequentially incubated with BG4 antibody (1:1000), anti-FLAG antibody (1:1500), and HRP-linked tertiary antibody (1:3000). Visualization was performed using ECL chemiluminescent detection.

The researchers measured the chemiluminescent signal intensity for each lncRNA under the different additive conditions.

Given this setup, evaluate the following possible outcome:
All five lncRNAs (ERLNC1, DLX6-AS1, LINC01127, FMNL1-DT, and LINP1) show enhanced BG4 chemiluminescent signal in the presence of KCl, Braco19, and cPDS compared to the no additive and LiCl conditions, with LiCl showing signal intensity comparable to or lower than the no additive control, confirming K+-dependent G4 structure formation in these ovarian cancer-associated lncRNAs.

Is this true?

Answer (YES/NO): NO